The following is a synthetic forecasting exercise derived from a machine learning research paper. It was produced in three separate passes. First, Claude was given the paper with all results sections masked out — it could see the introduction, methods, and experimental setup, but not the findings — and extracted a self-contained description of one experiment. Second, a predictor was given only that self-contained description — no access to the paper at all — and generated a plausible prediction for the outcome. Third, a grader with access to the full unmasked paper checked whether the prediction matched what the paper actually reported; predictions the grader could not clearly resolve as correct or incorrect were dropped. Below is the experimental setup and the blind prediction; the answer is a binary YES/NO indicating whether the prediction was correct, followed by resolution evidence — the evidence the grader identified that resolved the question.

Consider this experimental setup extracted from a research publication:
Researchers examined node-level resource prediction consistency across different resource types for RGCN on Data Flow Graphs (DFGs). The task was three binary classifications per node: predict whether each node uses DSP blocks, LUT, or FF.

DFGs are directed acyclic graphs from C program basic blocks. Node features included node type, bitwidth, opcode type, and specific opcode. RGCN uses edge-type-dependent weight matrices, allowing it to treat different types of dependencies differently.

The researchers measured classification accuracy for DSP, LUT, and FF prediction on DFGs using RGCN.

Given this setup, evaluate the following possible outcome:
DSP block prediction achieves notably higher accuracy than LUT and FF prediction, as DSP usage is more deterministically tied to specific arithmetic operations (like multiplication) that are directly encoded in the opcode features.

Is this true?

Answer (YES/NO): NO